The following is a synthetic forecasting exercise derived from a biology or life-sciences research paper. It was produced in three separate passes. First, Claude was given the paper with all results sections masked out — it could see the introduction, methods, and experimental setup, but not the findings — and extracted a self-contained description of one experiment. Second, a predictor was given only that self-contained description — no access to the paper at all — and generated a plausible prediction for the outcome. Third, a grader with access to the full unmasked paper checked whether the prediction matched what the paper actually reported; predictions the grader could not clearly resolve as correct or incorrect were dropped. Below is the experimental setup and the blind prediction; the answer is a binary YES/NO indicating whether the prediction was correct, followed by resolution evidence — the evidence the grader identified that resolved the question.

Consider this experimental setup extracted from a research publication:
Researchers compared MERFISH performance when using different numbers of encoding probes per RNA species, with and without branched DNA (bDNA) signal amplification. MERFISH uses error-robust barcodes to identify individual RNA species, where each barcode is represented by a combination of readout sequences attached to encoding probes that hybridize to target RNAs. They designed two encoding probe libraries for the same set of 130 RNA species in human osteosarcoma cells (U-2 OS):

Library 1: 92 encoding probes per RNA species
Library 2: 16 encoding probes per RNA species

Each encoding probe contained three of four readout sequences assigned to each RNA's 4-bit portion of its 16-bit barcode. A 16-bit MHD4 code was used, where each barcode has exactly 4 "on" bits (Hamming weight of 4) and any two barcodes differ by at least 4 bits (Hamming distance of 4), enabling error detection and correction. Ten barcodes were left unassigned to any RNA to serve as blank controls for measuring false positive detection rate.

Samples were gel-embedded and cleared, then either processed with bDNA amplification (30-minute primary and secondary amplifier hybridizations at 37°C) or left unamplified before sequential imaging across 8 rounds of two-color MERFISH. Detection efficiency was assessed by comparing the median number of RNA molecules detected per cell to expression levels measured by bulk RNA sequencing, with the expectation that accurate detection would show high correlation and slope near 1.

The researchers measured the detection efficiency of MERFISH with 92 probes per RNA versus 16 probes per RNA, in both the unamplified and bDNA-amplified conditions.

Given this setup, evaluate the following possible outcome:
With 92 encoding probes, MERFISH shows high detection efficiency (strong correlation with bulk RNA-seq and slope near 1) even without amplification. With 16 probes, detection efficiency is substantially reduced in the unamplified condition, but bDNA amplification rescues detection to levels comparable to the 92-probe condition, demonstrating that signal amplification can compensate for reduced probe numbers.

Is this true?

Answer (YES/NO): NO